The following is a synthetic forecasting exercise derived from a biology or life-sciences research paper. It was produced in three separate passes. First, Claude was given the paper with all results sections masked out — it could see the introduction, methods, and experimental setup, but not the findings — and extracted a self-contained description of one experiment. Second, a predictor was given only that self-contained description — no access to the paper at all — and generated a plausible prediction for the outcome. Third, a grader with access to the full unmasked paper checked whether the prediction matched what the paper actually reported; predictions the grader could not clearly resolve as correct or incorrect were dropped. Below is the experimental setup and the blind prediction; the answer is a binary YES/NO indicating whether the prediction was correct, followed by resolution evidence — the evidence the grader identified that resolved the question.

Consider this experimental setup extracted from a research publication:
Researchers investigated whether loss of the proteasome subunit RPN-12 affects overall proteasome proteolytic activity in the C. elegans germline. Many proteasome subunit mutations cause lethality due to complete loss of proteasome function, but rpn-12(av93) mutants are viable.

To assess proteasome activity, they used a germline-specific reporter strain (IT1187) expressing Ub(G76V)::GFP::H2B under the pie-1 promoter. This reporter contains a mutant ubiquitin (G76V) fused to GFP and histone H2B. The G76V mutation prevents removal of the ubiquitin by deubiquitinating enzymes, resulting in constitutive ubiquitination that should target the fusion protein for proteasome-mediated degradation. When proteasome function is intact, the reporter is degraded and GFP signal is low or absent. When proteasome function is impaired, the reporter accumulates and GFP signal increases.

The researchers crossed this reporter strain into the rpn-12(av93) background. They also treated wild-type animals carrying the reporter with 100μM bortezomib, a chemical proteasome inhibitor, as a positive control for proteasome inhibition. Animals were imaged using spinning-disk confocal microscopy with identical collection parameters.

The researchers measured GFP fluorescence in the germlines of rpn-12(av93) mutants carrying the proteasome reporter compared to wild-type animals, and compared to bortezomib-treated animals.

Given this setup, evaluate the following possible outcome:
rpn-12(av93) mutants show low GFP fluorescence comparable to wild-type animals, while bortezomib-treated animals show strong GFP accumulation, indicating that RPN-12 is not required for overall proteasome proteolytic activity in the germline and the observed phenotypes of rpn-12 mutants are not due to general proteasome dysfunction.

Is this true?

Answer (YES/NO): NO